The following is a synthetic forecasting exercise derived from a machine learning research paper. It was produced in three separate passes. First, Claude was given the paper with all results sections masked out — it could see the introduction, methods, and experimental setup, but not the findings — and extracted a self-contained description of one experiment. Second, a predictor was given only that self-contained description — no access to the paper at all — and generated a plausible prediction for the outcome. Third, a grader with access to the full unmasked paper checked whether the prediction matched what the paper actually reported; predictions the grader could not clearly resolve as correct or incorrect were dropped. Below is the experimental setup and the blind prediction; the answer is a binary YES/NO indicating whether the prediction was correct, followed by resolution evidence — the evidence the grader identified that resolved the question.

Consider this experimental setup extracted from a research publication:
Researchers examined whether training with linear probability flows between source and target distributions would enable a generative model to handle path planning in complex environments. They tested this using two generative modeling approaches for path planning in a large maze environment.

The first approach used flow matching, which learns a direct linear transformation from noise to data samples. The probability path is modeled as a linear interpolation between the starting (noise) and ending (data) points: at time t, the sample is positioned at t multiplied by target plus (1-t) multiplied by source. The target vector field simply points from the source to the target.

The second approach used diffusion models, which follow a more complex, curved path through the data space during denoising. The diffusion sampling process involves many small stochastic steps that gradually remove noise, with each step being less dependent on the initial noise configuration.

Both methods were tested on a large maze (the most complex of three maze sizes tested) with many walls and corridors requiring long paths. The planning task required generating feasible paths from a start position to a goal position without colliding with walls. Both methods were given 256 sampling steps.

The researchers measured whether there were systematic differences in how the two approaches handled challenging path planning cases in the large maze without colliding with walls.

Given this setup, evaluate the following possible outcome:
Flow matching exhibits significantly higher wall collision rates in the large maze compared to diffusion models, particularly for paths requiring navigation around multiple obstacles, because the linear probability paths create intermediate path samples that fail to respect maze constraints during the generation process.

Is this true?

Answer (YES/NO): YES